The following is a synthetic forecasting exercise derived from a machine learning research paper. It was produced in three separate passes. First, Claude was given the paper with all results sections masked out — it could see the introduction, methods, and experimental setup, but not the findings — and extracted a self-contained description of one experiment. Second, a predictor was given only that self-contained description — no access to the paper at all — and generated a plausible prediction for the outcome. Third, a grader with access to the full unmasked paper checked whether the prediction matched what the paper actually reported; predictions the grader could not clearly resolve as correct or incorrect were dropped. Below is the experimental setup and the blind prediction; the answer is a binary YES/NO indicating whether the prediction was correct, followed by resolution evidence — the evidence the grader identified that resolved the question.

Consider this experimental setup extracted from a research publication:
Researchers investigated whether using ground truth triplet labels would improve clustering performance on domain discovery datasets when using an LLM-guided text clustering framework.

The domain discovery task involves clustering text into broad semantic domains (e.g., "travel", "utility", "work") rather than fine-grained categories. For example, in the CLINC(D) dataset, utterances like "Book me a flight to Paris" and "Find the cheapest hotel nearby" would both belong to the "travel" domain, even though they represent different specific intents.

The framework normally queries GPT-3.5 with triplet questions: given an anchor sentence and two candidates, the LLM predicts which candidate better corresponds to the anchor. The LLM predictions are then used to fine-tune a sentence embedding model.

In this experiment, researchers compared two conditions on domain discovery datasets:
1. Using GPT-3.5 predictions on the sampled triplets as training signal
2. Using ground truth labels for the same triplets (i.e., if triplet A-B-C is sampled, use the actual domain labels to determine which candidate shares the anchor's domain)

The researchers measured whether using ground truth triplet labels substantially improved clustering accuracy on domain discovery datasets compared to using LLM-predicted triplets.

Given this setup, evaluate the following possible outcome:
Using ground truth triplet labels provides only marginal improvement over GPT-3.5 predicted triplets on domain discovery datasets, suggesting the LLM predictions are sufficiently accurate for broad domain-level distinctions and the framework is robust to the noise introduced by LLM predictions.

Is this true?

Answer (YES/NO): NO